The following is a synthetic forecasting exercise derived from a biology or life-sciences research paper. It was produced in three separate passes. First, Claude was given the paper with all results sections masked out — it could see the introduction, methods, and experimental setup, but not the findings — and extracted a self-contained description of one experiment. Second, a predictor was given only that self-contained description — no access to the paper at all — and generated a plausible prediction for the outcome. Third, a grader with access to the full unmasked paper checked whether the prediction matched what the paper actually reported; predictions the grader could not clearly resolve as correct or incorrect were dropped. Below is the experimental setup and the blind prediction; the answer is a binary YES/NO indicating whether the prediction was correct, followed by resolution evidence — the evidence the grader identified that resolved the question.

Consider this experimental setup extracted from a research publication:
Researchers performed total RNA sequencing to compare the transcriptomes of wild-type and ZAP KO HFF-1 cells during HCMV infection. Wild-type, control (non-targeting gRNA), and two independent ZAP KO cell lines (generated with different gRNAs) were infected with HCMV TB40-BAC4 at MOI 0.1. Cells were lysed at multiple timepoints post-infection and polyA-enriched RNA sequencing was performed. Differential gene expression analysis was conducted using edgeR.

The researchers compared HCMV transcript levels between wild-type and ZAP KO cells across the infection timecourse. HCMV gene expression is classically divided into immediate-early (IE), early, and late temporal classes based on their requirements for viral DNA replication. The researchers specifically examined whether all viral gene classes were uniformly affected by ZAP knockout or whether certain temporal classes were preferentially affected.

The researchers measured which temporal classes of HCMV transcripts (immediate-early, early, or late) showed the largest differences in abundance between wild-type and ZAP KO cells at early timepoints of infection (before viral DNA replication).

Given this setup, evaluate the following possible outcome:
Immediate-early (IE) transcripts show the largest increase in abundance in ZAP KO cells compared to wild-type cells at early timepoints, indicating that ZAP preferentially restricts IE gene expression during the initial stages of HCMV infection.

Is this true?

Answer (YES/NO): NO